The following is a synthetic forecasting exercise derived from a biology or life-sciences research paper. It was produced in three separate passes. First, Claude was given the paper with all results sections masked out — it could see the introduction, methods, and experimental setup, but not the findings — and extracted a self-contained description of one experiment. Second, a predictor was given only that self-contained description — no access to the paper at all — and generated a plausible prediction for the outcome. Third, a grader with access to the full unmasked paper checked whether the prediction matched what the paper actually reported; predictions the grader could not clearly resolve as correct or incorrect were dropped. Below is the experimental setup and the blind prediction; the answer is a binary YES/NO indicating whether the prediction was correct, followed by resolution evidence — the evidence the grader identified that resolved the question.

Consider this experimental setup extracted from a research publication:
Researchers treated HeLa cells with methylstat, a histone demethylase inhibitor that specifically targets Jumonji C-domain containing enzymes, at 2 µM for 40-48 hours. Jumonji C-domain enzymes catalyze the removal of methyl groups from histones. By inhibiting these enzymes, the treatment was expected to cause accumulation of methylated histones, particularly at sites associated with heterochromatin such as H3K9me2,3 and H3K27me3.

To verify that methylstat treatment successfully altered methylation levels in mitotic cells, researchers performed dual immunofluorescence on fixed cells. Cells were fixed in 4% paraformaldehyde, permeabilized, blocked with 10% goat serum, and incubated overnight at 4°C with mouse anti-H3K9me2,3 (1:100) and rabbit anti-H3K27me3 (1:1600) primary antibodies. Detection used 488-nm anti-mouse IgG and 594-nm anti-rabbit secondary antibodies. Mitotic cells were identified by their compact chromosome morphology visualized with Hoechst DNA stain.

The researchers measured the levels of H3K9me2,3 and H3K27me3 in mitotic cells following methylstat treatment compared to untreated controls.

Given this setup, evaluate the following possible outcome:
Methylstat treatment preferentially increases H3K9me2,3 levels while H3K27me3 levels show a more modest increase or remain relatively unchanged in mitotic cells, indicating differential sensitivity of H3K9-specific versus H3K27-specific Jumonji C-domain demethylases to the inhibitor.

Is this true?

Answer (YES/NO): NO